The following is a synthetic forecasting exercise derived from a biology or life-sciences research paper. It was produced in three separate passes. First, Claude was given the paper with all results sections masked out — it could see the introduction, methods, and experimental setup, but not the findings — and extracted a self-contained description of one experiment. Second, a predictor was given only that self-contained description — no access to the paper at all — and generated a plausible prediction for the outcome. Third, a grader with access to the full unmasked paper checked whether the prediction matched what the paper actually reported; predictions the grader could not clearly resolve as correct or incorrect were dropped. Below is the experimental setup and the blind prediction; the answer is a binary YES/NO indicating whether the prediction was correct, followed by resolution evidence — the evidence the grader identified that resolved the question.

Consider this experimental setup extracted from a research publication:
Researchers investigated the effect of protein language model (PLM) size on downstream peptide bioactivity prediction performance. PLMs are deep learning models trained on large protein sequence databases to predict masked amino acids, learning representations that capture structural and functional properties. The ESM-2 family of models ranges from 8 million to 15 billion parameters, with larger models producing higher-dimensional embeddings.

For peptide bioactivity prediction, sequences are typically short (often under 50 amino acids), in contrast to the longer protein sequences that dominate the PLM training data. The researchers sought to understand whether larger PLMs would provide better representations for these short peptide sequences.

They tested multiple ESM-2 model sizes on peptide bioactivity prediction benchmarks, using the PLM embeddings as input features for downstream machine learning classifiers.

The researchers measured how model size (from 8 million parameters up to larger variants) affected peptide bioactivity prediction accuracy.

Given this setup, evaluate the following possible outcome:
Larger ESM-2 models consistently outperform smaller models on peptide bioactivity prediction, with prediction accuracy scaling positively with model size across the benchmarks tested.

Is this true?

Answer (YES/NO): NO